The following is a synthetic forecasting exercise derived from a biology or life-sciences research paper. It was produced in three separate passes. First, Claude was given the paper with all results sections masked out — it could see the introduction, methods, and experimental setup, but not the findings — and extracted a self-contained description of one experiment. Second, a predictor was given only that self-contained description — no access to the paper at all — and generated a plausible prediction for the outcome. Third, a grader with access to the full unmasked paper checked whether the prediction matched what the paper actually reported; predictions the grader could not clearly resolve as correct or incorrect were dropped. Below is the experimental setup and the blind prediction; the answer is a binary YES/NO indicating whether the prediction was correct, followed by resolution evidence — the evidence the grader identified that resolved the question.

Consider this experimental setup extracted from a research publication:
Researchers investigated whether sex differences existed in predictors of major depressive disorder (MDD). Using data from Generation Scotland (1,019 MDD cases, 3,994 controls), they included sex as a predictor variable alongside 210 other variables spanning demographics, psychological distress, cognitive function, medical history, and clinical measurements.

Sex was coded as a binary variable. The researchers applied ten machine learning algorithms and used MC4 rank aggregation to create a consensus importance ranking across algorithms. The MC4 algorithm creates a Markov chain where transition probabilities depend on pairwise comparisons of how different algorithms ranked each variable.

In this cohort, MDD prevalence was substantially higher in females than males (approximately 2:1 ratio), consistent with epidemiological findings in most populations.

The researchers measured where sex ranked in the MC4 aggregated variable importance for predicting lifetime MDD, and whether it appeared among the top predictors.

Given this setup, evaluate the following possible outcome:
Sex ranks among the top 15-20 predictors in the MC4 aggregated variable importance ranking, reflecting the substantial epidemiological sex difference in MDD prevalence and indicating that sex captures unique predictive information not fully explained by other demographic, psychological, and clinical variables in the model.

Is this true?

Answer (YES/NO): YES